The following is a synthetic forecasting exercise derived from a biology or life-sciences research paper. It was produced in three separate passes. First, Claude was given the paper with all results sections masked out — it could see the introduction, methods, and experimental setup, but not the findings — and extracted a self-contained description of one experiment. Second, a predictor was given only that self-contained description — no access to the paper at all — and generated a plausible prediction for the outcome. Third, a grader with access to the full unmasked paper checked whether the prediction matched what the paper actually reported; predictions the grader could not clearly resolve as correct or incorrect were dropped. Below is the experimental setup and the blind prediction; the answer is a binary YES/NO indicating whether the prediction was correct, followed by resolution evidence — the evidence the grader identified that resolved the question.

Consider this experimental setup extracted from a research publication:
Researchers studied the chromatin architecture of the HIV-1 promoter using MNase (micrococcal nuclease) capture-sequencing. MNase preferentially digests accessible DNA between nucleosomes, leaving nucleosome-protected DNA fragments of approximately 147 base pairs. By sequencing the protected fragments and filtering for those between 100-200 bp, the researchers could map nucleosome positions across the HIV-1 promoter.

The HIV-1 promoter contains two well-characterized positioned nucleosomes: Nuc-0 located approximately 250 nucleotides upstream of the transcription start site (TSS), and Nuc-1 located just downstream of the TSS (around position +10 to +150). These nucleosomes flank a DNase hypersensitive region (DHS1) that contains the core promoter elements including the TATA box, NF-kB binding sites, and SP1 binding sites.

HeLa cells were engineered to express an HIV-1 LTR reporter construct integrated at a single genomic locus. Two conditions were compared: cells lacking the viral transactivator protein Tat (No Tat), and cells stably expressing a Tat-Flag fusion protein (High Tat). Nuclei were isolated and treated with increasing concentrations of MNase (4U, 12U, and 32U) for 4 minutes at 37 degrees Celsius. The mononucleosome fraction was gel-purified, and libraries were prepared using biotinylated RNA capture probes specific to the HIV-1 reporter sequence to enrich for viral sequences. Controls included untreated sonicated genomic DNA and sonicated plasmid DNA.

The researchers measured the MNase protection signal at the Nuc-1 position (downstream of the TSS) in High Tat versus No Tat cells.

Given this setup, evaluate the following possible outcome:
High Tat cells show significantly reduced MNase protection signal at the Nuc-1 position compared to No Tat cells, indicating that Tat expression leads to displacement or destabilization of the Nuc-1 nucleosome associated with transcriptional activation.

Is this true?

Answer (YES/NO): NO